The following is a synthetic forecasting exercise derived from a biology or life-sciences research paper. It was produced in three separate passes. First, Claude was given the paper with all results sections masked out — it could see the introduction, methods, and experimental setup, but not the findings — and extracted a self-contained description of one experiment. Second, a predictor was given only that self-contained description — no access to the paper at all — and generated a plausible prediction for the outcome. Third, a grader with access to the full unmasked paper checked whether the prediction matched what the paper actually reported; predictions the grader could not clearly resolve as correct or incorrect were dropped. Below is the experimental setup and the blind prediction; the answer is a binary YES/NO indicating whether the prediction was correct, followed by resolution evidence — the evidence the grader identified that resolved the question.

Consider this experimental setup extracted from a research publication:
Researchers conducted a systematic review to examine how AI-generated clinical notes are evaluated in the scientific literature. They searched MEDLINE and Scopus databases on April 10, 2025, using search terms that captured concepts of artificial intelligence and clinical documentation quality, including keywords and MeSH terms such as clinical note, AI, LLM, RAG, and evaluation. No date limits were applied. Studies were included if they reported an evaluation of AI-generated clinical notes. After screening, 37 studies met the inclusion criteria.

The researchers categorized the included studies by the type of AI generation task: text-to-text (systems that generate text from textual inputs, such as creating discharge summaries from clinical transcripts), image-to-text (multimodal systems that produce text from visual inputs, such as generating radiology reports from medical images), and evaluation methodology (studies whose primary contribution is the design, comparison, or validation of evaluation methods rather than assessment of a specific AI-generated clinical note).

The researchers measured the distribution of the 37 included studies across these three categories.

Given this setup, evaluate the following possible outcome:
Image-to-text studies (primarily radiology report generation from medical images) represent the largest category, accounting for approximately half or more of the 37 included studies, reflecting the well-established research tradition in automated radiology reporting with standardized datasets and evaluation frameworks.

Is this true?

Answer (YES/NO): NO